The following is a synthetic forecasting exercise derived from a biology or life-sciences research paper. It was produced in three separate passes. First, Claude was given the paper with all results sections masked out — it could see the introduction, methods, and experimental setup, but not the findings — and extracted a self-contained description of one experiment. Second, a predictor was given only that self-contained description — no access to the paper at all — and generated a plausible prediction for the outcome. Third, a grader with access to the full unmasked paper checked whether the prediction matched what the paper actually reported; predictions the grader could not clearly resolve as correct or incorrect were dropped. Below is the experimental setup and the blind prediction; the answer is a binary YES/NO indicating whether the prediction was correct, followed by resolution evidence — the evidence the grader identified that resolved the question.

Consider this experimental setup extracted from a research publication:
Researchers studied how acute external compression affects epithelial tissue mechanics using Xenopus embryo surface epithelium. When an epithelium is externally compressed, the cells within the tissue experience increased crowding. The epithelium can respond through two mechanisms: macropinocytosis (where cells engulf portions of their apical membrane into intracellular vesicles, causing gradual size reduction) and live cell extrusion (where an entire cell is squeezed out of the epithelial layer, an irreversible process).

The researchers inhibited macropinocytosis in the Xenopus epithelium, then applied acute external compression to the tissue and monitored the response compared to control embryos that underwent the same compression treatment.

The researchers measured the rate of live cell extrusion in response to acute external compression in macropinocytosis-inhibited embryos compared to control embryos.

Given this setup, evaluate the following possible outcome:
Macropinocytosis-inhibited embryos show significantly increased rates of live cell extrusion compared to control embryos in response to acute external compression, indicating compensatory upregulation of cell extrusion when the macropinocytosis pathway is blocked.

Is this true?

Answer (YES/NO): YES